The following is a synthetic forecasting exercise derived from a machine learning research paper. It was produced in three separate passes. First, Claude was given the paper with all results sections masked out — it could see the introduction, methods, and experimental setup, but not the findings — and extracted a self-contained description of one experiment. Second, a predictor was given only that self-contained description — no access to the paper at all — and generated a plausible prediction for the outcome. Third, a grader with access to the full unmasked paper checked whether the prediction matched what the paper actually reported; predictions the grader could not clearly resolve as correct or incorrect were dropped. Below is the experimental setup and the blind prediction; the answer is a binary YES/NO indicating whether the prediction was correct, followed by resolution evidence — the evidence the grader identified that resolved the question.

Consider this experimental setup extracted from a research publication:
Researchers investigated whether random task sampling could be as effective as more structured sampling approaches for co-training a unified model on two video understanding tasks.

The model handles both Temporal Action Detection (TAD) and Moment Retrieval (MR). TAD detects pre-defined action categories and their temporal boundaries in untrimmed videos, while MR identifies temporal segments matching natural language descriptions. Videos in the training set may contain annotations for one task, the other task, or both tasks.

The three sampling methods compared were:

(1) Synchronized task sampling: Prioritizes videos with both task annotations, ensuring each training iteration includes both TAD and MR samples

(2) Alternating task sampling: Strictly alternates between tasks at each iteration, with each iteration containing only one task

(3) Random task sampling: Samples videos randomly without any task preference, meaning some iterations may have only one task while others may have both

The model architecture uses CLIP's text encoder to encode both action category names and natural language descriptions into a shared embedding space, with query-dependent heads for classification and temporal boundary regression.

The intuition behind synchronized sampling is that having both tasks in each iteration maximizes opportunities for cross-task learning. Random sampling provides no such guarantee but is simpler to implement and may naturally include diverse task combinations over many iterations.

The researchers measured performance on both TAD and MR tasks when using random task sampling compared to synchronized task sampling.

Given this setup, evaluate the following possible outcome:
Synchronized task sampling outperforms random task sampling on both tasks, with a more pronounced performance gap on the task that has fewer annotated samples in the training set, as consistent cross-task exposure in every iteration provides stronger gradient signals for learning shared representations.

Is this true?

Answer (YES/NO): NO